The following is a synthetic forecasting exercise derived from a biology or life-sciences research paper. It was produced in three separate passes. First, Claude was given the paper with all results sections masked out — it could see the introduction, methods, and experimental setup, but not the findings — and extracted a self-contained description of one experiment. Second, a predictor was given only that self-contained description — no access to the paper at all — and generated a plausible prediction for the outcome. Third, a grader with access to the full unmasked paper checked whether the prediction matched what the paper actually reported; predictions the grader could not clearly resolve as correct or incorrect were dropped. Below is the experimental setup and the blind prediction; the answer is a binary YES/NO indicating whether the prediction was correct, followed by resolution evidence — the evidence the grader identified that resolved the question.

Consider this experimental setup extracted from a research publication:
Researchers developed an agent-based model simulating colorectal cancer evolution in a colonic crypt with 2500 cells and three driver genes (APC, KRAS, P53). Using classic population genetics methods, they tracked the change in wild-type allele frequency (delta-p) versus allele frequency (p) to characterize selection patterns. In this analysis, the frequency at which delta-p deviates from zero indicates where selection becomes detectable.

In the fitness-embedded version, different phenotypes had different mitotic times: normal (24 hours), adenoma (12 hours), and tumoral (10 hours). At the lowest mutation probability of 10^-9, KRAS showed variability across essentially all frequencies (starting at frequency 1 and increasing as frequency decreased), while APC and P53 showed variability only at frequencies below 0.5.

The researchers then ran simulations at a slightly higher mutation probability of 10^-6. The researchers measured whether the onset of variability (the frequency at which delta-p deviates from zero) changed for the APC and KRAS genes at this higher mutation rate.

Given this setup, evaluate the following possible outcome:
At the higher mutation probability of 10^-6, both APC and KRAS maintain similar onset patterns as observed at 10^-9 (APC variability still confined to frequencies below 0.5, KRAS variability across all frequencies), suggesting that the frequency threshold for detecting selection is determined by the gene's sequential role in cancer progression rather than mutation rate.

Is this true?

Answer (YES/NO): NO